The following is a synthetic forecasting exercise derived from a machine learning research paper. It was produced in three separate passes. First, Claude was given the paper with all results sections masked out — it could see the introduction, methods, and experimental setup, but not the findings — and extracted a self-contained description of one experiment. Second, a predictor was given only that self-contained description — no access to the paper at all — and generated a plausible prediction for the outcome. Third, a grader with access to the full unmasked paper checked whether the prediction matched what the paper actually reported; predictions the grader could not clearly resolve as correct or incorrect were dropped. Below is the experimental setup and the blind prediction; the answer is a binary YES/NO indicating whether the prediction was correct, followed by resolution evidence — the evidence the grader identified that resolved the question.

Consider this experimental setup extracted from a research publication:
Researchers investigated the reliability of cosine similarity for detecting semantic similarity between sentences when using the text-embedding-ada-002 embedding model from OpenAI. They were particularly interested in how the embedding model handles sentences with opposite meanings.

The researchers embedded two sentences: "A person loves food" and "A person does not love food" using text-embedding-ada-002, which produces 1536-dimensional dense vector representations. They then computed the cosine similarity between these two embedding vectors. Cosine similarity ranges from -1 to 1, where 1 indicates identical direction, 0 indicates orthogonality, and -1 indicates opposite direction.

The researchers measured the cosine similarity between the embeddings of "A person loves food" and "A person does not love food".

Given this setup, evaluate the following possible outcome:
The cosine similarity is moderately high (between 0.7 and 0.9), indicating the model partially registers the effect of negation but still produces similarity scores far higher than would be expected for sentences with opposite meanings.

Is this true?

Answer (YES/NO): NO